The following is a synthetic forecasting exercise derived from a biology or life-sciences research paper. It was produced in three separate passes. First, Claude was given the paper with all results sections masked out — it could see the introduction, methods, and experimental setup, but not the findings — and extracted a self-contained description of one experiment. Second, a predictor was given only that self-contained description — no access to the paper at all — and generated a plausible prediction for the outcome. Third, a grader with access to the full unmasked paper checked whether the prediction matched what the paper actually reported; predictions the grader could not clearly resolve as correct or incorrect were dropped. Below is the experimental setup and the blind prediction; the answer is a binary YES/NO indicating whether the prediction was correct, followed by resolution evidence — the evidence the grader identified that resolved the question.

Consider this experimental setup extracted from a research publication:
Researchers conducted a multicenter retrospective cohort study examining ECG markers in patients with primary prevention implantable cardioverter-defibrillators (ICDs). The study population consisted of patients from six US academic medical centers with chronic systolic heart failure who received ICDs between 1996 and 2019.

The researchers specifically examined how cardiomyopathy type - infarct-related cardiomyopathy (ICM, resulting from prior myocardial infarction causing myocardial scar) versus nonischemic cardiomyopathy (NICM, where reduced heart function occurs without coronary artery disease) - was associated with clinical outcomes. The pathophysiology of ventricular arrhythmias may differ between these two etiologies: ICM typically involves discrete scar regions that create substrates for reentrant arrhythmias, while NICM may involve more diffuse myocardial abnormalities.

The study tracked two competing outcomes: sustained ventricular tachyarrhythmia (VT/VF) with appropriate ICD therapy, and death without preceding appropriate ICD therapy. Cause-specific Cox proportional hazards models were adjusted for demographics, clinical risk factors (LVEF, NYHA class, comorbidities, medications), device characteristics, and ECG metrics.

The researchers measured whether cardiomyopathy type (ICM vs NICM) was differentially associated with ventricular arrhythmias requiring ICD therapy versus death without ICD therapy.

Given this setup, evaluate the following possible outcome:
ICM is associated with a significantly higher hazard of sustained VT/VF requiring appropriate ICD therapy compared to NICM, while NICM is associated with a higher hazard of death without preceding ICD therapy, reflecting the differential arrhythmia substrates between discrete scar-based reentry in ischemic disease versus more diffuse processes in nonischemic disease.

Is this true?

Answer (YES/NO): NO